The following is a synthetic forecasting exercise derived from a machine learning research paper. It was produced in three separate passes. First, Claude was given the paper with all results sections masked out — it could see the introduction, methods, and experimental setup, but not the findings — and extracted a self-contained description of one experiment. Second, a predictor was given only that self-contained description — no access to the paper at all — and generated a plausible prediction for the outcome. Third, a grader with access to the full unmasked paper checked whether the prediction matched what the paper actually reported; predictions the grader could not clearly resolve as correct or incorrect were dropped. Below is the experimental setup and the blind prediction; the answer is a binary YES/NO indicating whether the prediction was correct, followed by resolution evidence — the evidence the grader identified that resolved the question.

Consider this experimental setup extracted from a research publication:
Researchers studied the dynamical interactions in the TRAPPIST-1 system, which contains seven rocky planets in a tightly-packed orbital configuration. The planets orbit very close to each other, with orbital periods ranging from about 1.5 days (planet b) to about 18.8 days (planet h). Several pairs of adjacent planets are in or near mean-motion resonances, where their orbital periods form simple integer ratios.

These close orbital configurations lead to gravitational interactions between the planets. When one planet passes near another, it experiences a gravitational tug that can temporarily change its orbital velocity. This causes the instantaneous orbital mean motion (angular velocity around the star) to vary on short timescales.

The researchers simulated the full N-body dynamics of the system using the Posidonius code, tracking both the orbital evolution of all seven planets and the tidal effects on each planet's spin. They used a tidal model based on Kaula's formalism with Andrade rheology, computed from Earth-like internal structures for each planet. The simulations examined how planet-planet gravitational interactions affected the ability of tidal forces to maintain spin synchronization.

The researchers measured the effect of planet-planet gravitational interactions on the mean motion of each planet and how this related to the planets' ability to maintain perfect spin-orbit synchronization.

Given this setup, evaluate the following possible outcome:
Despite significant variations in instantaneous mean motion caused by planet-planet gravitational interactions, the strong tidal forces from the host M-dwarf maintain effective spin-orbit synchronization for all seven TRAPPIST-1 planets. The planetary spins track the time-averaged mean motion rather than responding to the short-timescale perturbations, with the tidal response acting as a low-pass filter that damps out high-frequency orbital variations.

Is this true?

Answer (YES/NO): NO